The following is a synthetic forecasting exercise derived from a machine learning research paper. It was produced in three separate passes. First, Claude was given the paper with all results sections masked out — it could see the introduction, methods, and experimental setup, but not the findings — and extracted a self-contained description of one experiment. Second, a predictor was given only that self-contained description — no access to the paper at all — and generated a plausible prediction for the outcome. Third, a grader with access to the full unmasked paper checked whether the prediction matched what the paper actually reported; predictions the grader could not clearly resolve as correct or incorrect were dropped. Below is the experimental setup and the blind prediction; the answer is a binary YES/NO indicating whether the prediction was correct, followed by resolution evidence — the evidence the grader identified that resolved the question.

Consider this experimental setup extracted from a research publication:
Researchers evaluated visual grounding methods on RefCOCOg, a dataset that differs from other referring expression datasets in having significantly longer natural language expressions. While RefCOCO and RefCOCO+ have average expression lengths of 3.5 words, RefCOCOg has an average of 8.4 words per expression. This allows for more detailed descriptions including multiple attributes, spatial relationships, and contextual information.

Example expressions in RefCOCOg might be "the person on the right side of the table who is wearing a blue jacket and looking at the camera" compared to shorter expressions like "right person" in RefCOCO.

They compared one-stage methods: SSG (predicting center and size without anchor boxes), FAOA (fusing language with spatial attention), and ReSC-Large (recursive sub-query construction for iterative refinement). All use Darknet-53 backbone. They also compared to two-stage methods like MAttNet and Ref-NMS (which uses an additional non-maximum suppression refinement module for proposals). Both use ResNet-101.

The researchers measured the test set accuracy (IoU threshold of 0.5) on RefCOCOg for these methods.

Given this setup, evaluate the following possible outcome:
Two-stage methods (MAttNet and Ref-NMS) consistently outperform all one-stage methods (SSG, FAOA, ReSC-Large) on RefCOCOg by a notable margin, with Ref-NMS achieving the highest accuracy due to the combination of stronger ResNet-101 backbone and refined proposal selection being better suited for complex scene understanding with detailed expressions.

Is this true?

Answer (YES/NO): NO